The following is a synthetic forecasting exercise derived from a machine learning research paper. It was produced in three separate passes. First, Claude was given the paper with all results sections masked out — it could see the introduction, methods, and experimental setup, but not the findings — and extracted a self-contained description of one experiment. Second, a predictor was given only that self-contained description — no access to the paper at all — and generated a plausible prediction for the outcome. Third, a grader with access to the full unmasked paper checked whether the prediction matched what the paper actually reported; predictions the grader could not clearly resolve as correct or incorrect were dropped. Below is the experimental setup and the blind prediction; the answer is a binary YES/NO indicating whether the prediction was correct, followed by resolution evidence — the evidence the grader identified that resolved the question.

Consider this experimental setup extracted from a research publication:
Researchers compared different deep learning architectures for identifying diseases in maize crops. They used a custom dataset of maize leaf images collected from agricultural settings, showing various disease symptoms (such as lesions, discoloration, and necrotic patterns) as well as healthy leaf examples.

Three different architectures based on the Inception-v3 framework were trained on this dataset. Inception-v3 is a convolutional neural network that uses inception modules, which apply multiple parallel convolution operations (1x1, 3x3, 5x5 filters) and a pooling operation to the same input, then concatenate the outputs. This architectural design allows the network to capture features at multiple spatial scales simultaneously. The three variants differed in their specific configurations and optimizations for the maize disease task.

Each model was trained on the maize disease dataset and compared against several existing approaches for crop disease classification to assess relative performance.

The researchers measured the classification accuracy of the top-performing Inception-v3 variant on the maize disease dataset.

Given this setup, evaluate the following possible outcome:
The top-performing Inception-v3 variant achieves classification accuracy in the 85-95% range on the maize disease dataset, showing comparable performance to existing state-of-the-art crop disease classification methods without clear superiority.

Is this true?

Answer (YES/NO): NO